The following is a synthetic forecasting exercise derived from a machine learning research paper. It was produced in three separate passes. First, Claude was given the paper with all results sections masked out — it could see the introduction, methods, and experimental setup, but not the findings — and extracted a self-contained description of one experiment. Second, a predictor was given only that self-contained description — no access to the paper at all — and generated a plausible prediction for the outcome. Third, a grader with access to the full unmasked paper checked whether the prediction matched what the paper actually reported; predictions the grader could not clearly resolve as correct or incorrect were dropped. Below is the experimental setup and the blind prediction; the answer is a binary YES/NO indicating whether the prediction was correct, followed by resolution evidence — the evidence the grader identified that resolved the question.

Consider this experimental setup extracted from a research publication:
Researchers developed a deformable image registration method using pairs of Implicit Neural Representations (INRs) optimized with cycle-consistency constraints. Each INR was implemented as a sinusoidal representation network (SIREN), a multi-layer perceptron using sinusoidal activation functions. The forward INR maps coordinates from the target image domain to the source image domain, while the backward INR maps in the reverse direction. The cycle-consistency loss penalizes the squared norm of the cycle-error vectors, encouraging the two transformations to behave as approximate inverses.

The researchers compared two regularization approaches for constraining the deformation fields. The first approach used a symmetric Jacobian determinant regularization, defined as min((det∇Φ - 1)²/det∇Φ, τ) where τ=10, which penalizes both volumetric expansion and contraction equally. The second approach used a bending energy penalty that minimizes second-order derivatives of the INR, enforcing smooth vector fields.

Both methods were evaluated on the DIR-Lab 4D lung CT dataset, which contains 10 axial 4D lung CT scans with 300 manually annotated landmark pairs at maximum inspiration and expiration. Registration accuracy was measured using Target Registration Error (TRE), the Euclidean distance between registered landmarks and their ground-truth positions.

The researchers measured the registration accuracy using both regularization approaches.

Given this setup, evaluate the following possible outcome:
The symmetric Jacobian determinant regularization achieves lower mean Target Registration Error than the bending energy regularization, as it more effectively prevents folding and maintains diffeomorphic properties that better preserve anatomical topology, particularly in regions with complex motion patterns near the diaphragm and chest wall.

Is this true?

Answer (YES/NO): YES